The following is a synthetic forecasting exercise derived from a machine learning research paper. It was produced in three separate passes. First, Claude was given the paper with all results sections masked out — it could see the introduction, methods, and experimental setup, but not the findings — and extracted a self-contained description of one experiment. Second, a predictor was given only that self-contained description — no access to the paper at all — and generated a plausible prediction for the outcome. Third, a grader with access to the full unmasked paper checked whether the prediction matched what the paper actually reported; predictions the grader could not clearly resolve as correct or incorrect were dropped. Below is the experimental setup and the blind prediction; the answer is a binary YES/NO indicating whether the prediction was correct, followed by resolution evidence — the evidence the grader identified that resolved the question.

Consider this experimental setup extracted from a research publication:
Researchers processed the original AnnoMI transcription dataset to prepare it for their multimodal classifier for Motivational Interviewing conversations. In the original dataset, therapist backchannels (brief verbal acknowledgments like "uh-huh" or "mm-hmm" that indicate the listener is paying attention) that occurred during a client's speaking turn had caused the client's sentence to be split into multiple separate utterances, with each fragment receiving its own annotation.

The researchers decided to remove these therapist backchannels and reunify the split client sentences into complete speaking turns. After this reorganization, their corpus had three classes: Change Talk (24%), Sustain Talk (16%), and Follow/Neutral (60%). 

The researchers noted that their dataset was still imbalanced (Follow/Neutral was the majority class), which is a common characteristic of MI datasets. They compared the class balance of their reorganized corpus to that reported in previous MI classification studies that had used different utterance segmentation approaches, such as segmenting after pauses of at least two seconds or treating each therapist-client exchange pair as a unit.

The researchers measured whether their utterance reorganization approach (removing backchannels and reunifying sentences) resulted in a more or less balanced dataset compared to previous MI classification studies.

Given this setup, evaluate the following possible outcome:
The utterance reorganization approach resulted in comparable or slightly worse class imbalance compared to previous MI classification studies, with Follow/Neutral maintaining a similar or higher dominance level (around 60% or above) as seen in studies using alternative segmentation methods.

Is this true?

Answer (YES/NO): NO